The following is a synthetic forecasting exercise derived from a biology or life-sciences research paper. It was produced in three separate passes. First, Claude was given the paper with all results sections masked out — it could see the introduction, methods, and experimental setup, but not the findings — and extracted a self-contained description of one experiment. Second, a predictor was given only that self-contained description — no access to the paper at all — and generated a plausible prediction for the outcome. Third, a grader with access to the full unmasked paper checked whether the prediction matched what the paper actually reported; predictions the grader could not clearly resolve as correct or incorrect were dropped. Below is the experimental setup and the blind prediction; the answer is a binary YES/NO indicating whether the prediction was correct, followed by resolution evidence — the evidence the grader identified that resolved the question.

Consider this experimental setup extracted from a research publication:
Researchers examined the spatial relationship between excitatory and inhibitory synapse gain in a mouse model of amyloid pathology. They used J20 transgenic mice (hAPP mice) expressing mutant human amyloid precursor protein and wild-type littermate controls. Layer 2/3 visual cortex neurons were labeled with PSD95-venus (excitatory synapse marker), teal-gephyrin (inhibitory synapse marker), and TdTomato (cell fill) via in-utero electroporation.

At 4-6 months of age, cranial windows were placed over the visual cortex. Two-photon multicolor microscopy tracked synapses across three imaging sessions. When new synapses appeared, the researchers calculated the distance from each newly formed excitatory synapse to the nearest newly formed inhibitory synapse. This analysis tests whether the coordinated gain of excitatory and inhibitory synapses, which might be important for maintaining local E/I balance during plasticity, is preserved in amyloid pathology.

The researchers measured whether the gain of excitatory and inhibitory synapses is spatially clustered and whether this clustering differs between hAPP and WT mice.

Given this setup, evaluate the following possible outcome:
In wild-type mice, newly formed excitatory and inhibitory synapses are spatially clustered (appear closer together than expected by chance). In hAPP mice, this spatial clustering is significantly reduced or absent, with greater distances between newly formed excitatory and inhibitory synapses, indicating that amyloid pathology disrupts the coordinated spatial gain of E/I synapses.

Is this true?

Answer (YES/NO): NO